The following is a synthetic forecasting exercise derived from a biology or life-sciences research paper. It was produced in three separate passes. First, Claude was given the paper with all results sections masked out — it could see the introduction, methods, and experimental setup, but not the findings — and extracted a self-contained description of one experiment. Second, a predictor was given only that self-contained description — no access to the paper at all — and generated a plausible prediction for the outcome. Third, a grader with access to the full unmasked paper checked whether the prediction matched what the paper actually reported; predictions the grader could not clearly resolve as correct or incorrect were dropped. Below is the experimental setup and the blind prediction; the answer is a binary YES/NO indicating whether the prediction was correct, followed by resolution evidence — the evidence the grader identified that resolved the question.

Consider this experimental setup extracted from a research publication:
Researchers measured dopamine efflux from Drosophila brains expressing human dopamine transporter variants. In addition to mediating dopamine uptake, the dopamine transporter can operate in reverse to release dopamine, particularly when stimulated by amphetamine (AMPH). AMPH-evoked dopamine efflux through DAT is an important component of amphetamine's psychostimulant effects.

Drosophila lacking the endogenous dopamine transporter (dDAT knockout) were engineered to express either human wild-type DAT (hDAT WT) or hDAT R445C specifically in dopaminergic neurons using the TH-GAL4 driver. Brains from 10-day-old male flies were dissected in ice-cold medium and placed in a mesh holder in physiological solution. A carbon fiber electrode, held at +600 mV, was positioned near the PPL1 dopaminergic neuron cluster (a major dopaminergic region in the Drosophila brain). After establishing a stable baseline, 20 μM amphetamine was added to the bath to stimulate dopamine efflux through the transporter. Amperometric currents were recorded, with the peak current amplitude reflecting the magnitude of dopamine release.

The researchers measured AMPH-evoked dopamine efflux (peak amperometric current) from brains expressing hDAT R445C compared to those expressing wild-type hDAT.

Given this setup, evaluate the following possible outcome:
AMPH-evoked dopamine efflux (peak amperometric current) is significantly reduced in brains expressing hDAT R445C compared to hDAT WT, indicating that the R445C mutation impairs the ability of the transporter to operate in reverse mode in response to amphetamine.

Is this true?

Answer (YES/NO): YES